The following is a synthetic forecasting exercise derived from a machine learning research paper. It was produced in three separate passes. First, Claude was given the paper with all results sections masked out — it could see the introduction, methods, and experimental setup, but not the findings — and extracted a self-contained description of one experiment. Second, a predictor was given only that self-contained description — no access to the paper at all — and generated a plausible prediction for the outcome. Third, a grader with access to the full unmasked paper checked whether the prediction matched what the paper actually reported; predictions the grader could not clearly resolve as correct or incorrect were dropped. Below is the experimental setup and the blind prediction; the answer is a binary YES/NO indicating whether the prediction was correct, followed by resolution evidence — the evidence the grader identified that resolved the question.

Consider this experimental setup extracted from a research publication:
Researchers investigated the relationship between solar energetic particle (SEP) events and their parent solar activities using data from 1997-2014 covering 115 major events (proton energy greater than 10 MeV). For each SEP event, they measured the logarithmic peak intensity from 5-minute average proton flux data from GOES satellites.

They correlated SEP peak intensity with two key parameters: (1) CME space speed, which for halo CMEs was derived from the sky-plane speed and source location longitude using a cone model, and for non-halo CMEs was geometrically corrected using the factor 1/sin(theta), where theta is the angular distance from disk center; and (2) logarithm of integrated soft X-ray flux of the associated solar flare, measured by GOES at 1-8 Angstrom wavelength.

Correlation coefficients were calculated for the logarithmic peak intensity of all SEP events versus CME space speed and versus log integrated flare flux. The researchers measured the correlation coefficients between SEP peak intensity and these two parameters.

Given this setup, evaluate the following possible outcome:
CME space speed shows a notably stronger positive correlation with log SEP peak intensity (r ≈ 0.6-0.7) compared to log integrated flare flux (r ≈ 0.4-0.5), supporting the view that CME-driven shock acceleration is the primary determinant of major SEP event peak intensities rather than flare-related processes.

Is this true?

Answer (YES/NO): NO